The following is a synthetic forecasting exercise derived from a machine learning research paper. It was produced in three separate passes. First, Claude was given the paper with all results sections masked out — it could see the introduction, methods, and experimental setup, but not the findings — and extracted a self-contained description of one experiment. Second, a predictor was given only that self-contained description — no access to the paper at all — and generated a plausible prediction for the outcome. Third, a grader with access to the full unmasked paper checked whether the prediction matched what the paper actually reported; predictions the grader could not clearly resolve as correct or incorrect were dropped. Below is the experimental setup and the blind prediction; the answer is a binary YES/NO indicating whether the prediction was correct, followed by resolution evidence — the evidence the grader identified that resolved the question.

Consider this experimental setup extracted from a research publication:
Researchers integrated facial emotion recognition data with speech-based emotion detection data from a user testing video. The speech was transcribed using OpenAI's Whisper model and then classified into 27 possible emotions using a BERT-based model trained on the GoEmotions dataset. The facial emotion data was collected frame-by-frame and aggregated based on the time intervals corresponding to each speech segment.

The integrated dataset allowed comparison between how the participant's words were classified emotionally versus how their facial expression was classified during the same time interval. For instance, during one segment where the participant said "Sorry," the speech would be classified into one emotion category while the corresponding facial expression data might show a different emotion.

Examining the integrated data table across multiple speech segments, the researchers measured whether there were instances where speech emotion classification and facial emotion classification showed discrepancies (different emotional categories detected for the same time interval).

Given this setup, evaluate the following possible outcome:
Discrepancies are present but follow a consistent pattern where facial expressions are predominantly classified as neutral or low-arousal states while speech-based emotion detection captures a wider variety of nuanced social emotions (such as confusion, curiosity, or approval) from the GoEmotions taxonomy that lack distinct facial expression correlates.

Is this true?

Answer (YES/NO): NO